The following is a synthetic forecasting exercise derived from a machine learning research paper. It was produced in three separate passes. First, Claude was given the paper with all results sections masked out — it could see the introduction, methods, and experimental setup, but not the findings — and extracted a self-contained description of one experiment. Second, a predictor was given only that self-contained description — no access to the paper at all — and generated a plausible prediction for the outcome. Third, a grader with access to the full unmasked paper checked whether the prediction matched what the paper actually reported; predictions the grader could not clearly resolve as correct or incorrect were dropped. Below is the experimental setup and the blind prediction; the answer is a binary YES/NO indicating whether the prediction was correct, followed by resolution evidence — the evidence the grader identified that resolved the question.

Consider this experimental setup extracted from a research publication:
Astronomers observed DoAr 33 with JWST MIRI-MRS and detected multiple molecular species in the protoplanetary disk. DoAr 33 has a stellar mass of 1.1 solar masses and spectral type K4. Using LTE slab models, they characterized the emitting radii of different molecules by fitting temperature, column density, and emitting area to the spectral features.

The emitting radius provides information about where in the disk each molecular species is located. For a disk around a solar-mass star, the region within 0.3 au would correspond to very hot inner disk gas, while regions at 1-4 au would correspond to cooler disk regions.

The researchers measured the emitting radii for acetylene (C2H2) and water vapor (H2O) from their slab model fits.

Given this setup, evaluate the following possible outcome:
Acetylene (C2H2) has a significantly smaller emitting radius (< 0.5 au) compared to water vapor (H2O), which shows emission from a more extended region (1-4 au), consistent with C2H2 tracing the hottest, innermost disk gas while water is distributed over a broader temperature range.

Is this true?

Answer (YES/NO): NO